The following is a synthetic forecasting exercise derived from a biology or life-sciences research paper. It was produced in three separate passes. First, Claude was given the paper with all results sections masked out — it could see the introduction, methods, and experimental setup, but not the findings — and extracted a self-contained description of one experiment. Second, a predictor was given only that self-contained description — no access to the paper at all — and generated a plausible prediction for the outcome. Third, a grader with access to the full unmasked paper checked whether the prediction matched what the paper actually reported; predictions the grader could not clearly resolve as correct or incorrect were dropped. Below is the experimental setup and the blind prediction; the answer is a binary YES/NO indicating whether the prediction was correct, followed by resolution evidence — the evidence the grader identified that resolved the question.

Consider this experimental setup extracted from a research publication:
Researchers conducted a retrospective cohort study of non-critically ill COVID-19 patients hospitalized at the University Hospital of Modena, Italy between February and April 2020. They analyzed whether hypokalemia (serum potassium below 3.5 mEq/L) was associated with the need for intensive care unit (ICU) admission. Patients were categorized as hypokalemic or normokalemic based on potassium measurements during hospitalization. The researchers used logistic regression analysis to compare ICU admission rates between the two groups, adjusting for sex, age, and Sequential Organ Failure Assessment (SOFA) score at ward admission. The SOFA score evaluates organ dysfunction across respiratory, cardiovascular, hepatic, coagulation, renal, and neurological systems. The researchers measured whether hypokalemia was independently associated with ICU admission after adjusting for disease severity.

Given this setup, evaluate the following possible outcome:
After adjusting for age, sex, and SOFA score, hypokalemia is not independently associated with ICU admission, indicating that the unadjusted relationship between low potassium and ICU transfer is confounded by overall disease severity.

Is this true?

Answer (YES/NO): YES